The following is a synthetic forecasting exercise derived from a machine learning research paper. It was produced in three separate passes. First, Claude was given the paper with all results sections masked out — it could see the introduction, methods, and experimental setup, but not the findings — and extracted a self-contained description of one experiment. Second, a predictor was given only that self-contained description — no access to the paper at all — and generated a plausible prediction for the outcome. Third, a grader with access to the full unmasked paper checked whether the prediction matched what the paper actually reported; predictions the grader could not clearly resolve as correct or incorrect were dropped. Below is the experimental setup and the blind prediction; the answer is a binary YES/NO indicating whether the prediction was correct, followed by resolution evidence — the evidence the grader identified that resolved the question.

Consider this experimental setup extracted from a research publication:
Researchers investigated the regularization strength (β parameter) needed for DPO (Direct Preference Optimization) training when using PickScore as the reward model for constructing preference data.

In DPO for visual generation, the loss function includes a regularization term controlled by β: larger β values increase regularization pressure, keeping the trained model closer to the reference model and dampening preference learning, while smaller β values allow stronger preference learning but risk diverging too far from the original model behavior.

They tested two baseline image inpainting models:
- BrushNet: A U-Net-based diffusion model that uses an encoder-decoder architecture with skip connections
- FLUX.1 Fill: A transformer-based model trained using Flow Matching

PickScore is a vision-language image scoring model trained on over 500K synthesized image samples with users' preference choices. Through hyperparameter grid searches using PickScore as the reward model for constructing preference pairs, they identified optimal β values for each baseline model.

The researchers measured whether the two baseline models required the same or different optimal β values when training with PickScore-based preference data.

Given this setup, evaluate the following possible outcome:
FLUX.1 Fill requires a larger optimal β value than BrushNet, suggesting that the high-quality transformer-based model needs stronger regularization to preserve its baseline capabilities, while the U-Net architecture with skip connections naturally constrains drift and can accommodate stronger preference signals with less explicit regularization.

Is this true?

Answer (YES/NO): NO